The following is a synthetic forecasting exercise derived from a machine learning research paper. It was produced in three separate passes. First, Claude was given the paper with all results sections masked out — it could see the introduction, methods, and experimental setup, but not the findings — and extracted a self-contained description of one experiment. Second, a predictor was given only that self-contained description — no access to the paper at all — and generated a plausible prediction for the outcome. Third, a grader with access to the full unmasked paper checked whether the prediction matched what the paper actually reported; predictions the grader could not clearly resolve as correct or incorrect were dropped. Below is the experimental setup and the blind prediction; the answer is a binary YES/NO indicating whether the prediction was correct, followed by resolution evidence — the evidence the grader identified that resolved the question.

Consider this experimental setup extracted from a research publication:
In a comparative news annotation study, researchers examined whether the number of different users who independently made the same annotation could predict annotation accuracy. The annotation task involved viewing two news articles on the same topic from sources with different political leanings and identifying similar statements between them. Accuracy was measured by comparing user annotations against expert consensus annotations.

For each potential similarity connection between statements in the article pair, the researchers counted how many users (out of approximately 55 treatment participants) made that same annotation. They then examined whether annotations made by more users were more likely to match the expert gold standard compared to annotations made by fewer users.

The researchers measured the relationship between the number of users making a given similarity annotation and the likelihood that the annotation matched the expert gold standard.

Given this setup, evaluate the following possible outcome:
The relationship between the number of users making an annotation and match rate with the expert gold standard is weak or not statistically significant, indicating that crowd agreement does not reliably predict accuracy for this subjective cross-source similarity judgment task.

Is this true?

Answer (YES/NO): NO